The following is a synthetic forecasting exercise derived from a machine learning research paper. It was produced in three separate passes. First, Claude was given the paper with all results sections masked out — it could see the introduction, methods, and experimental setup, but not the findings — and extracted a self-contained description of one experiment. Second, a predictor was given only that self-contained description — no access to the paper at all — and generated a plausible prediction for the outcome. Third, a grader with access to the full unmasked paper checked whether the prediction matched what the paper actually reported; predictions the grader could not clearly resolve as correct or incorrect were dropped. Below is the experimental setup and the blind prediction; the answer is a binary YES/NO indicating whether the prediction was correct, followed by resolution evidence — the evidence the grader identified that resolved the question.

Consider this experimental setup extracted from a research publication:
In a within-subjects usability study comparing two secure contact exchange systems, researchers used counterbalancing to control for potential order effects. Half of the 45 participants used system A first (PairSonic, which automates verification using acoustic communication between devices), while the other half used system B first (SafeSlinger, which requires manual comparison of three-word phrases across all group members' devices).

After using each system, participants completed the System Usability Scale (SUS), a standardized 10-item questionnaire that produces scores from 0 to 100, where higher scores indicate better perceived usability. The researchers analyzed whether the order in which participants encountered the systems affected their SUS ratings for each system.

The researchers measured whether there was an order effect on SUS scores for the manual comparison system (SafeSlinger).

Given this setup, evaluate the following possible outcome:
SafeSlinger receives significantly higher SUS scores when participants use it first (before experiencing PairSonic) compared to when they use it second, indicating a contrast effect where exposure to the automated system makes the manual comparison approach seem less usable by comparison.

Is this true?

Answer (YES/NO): YES